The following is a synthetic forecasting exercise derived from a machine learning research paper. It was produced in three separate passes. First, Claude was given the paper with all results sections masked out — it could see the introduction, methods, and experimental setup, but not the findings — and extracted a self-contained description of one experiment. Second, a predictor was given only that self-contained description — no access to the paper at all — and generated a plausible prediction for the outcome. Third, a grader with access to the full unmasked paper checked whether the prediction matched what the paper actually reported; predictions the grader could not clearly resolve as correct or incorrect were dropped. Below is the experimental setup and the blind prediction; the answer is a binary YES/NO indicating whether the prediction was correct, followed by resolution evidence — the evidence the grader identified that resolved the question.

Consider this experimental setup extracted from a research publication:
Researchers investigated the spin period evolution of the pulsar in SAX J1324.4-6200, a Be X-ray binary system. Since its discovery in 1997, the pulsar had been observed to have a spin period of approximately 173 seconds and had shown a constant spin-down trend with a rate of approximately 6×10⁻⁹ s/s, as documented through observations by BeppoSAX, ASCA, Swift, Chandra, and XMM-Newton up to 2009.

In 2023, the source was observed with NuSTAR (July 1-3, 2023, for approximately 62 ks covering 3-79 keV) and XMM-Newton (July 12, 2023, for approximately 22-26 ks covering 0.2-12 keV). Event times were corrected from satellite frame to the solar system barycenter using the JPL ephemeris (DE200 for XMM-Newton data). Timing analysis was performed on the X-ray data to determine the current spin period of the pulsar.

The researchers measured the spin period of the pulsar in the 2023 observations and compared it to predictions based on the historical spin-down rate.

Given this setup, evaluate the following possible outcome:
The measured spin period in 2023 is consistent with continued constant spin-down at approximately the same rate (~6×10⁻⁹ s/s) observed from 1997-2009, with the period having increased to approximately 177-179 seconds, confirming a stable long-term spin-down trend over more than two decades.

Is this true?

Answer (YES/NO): NO